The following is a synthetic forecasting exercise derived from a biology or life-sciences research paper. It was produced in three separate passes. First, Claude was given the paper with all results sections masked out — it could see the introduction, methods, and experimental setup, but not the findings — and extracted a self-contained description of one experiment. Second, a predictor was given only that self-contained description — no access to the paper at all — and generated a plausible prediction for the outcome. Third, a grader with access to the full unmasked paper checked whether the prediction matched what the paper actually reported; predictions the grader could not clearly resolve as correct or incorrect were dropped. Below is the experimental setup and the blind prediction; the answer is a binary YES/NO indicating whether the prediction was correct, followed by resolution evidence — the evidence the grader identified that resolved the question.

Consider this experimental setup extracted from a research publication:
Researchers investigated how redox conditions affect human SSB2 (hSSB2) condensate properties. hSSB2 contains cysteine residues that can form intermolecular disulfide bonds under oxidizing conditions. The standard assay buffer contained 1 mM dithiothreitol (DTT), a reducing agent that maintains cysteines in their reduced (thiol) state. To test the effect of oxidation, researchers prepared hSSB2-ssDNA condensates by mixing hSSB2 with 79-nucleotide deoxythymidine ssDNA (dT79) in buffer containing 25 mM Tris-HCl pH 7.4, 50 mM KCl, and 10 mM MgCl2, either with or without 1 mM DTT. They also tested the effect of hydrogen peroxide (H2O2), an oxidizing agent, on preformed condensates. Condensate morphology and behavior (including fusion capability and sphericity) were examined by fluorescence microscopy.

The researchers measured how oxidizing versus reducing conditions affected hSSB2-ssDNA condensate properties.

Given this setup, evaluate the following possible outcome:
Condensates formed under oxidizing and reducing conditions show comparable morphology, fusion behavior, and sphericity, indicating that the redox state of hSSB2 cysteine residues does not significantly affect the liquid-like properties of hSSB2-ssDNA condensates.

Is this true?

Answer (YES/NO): NO